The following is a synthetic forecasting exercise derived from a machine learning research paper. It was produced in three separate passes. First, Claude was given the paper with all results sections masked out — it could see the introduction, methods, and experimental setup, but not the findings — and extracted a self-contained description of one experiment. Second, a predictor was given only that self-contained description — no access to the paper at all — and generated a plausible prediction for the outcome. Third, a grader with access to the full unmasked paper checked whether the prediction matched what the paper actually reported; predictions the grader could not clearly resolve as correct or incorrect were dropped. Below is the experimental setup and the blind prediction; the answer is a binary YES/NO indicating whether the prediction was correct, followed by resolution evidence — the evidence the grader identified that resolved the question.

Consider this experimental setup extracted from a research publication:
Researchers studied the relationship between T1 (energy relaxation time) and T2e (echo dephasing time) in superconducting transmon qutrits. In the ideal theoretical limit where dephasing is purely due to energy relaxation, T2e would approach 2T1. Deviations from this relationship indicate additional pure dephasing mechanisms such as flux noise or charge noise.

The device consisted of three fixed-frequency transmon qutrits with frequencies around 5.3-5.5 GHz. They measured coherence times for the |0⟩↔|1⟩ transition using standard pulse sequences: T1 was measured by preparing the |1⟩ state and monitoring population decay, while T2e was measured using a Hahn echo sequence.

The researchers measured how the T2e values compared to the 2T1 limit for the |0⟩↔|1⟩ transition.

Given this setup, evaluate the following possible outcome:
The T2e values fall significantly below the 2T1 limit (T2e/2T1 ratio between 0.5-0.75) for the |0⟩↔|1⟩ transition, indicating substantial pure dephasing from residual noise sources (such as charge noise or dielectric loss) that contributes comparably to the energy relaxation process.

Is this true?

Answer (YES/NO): YES